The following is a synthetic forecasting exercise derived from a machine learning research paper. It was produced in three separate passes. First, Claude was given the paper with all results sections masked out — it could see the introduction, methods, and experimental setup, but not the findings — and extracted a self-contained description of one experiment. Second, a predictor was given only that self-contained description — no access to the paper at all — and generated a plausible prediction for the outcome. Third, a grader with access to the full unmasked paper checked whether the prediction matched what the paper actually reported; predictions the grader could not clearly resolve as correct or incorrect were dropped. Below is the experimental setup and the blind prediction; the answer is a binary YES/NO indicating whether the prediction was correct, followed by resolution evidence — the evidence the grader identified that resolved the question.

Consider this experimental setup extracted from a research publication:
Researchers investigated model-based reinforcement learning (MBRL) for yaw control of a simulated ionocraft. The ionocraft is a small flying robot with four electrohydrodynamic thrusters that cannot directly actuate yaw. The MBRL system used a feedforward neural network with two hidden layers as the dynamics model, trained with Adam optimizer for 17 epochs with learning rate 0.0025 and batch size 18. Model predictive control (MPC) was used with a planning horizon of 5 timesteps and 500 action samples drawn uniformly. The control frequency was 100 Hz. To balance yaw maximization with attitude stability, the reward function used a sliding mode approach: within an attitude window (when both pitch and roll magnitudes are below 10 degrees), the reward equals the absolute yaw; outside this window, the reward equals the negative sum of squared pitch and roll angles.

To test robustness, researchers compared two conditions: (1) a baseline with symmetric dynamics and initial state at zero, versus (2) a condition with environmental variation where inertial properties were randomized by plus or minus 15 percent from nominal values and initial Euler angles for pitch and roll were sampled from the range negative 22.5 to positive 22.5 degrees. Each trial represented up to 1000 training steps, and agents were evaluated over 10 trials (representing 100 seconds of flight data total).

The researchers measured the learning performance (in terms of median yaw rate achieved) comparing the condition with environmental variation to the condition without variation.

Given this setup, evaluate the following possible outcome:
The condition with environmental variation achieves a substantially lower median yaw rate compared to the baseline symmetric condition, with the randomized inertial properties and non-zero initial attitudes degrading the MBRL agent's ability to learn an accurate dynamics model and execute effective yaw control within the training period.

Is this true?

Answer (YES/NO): NO